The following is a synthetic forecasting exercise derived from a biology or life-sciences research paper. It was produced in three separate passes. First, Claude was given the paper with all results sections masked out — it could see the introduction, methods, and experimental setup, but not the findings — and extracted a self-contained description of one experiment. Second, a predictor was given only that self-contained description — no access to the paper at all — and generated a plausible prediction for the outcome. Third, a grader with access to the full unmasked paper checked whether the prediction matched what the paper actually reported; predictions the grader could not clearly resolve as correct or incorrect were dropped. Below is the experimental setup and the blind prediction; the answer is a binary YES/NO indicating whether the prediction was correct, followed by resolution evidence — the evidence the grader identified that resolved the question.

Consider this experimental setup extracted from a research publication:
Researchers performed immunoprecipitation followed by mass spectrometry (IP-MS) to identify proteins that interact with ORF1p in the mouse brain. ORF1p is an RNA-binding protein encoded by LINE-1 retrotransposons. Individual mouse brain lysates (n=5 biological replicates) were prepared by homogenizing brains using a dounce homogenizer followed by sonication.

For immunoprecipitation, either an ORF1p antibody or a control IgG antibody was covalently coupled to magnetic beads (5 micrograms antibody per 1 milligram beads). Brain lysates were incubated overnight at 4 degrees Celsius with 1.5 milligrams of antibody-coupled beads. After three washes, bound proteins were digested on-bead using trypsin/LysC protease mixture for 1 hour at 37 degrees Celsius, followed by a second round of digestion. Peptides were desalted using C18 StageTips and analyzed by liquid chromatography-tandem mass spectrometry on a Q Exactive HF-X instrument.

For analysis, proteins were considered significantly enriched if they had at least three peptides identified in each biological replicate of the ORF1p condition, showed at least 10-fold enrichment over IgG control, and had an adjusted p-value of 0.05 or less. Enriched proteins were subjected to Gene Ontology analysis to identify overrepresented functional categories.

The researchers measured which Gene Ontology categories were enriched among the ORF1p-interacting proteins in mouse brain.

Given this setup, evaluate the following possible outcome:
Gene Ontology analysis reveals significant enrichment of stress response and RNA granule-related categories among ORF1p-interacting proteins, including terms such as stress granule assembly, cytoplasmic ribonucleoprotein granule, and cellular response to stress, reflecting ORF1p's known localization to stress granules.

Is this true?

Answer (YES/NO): NO